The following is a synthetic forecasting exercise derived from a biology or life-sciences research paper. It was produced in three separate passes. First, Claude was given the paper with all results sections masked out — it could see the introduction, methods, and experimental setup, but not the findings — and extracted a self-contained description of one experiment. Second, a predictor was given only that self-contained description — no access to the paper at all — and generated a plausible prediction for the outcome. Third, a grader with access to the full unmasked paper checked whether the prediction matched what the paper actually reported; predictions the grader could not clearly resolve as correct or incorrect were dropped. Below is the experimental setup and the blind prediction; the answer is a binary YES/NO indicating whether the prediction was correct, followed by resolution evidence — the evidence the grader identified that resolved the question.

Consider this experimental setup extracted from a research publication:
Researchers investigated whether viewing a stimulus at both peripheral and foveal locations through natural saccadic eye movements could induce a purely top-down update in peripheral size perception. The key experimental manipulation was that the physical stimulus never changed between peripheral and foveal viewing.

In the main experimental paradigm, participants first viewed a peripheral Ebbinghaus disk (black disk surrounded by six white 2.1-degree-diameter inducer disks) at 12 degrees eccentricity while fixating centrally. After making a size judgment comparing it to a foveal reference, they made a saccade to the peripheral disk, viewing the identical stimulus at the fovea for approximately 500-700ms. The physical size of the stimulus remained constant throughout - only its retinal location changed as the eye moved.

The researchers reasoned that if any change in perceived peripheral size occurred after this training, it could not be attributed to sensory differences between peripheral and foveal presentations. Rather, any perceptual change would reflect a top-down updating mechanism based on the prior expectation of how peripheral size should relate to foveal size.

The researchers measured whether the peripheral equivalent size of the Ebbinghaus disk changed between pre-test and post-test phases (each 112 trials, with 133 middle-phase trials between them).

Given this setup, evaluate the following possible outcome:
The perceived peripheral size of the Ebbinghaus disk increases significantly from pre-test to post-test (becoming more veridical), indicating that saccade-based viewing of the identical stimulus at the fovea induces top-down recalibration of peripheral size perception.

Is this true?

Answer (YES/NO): NO